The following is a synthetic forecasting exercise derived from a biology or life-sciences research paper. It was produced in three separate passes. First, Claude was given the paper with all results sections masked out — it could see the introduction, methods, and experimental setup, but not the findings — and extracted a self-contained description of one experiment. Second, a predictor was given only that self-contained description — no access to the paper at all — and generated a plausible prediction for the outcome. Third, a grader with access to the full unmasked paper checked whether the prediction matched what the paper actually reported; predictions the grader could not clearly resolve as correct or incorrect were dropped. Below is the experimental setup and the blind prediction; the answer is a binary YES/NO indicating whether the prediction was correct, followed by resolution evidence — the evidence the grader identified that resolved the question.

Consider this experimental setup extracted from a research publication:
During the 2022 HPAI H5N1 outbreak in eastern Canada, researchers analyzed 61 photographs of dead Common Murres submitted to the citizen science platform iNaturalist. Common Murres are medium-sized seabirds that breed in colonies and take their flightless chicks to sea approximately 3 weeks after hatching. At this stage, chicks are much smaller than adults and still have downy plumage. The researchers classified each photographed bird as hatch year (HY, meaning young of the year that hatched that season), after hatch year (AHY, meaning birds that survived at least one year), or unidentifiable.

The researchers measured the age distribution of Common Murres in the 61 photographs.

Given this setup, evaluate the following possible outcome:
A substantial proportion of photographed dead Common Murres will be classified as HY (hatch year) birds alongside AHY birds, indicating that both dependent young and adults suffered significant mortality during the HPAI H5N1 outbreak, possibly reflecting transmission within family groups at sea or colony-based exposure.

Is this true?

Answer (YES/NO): NO